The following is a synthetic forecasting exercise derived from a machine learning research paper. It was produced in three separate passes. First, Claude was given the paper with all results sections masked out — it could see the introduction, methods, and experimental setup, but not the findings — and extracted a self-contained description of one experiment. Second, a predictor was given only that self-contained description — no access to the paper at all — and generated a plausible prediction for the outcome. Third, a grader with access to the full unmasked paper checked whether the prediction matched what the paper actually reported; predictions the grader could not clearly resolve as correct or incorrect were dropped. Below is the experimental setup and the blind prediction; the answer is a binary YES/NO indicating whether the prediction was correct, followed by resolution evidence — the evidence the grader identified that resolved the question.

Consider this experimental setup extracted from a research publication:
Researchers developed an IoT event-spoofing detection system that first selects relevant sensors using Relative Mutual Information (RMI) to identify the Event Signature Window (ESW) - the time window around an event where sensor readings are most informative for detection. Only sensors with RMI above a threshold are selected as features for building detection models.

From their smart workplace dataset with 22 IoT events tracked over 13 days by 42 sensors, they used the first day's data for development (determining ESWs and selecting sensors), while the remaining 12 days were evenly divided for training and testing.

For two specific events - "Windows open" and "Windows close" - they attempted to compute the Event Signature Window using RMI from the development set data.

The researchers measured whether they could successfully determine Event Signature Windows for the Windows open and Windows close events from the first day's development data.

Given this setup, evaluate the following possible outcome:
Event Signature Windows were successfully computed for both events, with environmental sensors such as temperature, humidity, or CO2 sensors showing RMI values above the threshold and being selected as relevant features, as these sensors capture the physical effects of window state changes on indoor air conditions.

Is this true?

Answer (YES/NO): NO